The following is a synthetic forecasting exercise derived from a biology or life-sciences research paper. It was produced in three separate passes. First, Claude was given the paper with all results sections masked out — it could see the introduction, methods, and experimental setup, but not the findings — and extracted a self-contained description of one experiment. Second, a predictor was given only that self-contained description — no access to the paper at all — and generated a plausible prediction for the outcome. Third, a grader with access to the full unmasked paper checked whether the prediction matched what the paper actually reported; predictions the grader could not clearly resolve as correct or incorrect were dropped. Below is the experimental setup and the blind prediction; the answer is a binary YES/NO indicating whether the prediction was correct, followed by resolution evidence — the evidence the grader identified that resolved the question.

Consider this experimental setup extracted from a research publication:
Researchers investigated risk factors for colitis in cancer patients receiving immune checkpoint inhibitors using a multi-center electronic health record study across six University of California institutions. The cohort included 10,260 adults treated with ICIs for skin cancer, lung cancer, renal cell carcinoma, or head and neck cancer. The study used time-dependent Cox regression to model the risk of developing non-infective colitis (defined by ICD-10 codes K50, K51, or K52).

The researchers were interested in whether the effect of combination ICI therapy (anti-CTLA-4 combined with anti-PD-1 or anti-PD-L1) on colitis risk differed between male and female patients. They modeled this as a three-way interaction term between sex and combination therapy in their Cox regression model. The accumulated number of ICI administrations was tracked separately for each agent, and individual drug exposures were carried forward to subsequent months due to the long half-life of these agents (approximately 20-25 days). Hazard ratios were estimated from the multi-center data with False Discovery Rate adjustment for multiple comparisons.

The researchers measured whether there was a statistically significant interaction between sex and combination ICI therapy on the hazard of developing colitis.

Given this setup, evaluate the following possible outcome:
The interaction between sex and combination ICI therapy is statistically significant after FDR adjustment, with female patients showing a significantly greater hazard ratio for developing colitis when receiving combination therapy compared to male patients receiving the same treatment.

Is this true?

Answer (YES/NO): NO